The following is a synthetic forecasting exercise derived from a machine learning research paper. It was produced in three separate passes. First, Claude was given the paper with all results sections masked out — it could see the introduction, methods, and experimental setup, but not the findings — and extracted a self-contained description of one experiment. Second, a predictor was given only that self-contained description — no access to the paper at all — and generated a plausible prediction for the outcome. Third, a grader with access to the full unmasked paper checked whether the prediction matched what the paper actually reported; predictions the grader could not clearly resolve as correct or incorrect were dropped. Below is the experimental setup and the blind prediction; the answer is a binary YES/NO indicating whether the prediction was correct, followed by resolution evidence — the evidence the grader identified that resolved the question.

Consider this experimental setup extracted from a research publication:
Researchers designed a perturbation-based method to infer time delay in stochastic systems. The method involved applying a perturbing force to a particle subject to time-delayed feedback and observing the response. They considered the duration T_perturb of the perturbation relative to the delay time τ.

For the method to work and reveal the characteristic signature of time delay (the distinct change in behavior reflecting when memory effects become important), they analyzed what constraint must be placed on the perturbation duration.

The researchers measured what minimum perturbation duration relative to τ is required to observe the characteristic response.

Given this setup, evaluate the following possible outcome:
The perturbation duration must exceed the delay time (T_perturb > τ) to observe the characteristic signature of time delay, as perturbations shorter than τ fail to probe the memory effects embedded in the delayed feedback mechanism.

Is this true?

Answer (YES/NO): YES